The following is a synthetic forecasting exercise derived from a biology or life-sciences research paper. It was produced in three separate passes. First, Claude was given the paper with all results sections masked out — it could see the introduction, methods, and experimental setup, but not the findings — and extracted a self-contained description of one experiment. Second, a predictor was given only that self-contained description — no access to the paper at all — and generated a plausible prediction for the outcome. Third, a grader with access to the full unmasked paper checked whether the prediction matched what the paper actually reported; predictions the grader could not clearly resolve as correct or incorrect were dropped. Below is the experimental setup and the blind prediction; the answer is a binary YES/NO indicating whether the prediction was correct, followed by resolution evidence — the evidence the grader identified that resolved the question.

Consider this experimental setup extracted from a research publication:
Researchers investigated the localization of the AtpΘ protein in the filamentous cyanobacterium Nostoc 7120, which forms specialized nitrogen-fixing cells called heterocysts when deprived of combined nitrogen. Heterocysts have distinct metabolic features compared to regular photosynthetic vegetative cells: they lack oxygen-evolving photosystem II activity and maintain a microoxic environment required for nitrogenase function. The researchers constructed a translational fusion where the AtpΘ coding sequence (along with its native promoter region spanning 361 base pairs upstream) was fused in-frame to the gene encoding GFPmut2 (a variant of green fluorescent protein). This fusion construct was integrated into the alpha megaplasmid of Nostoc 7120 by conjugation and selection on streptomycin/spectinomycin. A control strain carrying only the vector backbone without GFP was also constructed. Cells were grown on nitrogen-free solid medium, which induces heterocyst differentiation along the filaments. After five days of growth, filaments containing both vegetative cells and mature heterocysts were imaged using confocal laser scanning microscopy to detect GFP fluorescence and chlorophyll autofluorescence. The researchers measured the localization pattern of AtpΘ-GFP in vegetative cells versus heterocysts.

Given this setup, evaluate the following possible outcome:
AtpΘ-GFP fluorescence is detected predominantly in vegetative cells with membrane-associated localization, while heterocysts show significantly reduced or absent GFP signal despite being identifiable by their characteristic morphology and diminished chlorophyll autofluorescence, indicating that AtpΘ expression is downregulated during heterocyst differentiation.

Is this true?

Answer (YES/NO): YES